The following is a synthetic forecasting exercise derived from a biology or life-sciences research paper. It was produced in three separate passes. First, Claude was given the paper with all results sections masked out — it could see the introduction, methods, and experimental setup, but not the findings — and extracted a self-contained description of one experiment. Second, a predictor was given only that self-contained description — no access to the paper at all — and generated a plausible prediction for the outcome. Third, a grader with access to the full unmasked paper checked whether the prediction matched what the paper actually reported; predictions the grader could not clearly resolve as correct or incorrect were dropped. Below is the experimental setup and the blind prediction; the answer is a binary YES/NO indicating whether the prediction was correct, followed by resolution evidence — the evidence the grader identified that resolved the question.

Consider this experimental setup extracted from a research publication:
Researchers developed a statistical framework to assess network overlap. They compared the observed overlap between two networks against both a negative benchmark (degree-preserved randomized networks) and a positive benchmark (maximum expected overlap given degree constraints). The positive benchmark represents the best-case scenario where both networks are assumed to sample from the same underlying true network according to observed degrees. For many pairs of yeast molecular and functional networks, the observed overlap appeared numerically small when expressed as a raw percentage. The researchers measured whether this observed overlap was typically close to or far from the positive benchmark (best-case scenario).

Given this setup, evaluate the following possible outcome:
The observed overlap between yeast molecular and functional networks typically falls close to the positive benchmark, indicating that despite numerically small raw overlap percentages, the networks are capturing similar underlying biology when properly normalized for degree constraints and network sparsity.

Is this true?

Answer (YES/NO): YES